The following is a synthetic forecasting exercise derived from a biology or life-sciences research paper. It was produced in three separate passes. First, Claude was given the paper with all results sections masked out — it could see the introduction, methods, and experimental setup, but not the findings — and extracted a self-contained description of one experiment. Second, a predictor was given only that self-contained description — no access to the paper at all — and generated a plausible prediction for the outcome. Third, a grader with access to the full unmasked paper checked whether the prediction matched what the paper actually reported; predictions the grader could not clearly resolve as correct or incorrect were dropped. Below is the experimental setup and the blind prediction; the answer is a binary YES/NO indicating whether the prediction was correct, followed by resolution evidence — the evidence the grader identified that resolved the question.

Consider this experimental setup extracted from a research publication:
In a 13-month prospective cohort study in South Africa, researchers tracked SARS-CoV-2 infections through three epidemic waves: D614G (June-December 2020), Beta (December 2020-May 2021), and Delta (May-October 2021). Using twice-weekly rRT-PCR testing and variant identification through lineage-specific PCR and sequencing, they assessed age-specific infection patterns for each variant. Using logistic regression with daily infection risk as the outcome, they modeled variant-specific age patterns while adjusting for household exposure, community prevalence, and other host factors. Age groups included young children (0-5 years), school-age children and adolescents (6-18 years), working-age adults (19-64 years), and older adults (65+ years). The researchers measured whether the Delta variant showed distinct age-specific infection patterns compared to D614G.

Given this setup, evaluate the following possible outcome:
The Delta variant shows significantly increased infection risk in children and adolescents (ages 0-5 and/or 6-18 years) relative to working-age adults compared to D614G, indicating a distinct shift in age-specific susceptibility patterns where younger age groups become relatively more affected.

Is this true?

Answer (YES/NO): YES